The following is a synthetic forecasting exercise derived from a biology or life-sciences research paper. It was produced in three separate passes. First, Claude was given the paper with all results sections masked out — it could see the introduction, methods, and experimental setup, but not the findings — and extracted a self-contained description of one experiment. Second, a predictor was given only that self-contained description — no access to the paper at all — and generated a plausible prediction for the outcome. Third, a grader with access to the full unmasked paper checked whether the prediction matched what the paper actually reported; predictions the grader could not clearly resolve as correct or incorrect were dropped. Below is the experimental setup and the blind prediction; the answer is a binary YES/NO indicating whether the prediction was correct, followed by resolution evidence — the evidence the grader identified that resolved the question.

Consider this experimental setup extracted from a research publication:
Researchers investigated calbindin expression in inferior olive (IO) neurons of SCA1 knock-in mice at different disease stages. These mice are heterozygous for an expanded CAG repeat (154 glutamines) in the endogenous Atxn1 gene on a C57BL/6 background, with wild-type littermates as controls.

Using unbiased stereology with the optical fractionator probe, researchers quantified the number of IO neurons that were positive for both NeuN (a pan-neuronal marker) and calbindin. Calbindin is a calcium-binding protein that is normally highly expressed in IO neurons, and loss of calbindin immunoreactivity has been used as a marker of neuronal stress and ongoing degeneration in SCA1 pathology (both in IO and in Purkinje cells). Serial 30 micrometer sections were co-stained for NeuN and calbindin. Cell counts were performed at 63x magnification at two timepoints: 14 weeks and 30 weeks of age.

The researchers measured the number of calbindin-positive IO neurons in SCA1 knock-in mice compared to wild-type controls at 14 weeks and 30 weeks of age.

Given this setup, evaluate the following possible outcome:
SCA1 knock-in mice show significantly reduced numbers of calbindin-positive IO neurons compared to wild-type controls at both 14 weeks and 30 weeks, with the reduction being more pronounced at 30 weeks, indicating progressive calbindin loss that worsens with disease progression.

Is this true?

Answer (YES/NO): NO